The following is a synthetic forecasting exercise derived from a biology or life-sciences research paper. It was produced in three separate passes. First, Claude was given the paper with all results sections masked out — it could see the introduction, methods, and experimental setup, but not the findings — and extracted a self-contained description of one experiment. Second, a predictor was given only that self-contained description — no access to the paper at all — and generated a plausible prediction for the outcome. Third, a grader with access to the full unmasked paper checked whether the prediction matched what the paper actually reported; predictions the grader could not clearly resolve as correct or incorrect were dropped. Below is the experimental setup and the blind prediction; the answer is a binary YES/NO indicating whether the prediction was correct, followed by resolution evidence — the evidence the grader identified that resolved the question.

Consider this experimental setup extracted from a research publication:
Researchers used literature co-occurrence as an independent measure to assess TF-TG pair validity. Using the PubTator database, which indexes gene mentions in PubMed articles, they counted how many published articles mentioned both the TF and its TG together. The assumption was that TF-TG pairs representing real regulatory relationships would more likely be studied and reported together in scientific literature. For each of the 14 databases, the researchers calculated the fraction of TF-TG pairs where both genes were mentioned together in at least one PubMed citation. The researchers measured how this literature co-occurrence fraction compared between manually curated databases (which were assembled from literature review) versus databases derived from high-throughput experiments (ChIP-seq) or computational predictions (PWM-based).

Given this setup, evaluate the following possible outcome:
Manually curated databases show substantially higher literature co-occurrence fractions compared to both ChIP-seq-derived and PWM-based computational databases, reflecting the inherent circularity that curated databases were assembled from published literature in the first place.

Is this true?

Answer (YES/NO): YES